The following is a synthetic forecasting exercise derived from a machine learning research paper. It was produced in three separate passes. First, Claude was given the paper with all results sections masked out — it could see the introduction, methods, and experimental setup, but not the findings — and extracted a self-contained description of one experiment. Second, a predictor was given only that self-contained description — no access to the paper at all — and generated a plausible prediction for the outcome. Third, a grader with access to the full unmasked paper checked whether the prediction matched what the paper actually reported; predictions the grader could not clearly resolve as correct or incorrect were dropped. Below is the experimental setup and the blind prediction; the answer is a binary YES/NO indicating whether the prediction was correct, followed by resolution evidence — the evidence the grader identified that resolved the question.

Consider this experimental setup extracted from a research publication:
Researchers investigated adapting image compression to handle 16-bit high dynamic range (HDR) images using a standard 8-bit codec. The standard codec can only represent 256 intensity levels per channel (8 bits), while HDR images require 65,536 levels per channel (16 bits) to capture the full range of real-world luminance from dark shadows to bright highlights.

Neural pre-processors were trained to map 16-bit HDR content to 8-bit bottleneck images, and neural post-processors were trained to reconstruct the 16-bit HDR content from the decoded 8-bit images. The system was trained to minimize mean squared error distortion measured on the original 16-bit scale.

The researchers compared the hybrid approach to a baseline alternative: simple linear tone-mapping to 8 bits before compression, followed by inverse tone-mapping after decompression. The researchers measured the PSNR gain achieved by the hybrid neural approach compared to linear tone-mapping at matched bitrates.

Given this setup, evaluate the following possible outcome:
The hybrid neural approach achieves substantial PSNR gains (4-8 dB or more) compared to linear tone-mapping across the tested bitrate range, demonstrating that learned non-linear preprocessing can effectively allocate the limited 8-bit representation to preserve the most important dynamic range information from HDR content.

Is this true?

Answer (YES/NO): NO